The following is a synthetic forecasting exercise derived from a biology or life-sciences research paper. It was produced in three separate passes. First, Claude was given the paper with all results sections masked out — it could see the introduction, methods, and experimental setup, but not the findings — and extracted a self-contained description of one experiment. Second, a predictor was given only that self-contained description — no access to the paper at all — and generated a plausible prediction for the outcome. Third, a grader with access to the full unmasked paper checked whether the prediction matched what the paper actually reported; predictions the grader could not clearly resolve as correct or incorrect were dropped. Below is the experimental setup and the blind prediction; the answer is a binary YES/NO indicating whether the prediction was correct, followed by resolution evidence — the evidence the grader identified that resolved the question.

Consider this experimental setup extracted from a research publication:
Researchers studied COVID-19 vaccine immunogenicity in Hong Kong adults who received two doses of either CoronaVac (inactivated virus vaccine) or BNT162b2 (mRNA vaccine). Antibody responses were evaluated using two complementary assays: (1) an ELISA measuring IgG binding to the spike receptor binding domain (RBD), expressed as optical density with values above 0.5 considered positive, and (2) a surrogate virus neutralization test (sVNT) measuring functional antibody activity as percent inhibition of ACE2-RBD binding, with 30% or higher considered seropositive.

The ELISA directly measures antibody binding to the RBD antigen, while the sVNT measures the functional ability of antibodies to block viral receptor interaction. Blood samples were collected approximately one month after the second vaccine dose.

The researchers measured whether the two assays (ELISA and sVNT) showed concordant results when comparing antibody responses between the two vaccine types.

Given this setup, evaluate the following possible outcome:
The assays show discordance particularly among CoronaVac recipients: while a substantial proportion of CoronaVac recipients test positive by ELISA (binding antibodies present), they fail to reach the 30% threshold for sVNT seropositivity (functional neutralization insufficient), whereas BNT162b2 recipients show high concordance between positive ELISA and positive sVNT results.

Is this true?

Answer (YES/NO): NO